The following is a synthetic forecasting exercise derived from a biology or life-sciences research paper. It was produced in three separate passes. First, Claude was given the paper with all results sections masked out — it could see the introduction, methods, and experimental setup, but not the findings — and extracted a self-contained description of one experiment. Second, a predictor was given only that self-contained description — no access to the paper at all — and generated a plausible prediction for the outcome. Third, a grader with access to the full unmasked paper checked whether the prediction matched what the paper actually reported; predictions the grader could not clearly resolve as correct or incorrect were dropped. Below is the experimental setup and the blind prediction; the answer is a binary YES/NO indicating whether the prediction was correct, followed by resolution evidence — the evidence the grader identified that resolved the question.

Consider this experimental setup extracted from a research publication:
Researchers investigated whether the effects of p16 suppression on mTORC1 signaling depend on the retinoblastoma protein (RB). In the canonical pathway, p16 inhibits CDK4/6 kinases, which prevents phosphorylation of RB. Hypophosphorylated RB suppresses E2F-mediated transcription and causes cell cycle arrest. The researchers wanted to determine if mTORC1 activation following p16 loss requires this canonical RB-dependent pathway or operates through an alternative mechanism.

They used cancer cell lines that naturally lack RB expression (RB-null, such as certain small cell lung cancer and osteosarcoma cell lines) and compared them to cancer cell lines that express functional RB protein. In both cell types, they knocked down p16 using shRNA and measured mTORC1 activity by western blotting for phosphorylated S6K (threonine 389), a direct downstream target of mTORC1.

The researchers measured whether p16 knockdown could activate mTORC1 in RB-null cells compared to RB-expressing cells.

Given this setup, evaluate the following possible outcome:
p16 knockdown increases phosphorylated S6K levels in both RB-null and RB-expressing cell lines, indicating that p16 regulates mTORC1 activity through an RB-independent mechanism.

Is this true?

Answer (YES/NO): YES